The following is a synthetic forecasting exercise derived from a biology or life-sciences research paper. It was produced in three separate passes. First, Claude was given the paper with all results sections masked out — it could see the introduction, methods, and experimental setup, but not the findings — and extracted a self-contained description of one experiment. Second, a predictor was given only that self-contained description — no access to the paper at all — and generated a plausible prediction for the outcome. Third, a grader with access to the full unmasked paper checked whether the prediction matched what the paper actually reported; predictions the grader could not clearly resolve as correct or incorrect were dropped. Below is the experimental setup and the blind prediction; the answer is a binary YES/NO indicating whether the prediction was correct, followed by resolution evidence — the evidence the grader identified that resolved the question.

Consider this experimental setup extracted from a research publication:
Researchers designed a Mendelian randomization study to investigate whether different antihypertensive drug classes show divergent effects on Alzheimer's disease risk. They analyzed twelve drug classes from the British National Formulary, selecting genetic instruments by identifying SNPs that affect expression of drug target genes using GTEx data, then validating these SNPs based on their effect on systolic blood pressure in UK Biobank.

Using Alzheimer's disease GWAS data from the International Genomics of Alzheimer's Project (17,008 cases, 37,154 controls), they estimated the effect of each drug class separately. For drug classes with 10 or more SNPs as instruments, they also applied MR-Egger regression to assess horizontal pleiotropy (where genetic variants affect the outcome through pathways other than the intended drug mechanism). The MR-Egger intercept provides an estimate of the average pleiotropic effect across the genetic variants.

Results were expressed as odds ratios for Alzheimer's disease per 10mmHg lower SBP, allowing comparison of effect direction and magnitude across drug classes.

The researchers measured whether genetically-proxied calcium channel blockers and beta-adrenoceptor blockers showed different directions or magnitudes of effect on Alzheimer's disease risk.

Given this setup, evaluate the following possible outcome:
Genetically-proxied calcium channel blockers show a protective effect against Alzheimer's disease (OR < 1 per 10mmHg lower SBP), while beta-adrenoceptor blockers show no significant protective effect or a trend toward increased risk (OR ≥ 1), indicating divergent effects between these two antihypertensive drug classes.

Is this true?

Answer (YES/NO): NO